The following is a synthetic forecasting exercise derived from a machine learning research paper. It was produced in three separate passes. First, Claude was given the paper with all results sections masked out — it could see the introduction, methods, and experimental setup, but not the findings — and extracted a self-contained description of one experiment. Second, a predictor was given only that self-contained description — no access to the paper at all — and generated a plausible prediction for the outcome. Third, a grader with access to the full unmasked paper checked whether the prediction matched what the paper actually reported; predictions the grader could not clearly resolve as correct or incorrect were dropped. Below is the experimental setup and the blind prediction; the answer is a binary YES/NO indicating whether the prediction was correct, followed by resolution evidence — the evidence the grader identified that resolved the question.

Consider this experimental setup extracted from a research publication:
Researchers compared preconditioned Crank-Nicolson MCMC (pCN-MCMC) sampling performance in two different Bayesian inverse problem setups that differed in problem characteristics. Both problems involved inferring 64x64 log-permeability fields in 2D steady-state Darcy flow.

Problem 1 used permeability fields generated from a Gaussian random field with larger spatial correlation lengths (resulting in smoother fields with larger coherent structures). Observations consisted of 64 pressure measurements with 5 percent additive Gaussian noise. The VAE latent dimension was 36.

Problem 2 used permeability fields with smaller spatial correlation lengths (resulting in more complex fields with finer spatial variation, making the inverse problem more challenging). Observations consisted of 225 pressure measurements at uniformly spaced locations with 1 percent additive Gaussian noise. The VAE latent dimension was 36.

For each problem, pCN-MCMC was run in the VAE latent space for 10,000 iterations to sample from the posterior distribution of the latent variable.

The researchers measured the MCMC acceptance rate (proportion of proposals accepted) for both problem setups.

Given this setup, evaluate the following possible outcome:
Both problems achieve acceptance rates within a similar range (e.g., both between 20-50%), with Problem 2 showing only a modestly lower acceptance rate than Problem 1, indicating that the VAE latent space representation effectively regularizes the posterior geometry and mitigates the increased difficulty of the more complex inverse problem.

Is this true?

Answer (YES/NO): YES